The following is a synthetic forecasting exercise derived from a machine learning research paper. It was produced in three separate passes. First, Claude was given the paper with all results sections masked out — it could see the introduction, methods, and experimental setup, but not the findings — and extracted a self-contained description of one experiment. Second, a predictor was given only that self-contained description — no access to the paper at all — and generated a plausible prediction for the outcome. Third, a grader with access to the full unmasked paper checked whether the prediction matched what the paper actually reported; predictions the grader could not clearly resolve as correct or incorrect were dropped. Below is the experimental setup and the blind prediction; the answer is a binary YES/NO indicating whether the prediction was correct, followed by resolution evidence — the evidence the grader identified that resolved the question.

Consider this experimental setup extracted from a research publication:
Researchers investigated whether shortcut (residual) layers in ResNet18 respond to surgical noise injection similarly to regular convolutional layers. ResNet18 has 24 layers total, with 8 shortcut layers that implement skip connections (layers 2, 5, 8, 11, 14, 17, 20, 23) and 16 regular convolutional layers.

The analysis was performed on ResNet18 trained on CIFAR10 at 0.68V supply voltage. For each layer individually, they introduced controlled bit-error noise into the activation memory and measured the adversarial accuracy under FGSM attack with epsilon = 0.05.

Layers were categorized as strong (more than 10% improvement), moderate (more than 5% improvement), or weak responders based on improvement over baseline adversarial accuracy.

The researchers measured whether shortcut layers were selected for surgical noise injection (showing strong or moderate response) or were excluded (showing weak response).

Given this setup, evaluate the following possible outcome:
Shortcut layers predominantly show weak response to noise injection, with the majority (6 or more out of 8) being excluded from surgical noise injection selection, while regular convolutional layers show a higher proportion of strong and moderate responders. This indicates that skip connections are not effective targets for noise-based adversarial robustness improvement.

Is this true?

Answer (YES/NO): NO